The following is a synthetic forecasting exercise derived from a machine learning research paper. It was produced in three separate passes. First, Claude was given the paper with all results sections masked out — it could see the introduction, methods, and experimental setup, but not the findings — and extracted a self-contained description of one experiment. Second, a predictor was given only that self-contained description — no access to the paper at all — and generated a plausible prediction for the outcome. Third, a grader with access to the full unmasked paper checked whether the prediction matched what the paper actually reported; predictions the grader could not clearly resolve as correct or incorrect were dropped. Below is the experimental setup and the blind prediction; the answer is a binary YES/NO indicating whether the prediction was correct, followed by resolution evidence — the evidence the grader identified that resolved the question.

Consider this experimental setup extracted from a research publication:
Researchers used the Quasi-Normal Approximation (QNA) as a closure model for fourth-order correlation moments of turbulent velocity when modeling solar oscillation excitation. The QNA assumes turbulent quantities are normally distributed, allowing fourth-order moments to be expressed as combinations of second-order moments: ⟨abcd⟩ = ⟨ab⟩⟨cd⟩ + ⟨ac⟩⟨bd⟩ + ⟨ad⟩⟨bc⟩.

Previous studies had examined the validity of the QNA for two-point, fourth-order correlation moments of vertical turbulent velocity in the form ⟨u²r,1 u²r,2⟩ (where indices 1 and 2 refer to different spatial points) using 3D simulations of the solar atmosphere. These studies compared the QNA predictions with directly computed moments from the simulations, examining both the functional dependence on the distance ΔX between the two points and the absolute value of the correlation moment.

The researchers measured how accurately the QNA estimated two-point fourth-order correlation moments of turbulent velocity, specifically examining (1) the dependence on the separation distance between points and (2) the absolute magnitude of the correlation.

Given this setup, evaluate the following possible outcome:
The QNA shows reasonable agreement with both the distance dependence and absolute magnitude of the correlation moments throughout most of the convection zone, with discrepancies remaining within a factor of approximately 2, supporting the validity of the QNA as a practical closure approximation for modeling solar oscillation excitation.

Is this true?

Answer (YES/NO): NO